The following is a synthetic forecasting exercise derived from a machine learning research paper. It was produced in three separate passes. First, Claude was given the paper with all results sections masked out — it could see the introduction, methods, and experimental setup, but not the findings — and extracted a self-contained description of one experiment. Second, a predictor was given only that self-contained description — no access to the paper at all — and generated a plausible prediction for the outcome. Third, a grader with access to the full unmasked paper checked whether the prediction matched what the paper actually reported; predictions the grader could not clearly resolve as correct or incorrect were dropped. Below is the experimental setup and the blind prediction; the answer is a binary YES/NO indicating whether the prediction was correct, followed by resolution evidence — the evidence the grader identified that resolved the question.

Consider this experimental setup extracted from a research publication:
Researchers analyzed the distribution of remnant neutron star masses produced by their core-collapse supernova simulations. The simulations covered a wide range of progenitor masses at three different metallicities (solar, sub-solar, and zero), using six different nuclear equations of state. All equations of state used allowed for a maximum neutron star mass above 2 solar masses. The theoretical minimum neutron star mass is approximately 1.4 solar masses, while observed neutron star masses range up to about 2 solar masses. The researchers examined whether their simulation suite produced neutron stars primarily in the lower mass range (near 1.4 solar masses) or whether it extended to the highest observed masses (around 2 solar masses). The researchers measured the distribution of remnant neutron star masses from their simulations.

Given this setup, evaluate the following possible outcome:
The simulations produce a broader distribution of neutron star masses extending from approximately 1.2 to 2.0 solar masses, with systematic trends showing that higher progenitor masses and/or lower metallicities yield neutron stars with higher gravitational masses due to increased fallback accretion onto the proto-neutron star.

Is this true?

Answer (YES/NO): NO